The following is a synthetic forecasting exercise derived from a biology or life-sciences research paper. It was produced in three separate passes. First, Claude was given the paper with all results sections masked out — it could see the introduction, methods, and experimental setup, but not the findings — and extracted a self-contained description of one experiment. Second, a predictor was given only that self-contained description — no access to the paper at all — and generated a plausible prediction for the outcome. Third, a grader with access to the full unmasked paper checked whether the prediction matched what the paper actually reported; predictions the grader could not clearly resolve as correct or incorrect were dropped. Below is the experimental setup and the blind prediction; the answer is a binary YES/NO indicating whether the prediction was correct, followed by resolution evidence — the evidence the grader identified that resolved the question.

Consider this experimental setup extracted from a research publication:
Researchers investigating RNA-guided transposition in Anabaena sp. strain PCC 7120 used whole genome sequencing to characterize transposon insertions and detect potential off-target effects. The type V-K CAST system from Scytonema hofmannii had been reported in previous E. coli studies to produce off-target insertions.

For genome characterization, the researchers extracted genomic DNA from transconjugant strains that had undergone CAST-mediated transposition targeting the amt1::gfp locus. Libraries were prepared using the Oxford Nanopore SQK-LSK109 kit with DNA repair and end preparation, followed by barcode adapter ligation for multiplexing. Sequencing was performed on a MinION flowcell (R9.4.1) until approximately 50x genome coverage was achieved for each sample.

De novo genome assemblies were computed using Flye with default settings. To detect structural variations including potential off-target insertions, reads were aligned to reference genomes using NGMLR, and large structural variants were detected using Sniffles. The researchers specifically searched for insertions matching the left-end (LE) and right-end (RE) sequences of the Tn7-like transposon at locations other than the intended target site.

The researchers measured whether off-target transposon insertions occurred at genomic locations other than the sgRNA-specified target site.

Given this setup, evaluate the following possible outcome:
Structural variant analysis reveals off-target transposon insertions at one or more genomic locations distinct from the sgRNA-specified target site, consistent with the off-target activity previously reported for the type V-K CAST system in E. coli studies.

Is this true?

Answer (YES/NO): NO